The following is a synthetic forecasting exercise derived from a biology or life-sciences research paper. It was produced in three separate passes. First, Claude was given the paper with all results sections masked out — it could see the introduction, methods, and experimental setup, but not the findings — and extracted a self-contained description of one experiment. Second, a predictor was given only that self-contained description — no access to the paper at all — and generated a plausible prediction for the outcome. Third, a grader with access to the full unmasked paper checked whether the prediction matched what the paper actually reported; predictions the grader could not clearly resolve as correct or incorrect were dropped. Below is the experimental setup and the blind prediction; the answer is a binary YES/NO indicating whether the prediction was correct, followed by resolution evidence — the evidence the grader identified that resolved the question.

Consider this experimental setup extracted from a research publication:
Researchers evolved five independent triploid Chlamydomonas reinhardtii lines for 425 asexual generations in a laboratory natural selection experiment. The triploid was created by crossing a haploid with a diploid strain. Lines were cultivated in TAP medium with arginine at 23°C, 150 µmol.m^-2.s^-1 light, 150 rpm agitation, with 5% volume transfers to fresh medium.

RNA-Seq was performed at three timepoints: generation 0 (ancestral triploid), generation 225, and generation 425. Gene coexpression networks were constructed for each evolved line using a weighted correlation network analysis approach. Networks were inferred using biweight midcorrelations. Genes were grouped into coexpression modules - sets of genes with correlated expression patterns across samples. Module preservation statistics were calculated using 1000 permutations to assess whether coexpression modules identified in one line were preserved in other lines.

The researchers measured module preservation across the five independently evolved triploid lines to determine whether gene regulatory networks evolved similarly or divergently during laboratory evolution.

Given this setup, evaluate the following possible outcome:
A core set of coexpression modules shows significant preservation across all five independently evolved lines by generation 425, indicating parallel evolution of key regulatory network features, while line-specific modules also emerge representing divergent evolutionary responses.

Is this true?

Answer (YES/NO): NO